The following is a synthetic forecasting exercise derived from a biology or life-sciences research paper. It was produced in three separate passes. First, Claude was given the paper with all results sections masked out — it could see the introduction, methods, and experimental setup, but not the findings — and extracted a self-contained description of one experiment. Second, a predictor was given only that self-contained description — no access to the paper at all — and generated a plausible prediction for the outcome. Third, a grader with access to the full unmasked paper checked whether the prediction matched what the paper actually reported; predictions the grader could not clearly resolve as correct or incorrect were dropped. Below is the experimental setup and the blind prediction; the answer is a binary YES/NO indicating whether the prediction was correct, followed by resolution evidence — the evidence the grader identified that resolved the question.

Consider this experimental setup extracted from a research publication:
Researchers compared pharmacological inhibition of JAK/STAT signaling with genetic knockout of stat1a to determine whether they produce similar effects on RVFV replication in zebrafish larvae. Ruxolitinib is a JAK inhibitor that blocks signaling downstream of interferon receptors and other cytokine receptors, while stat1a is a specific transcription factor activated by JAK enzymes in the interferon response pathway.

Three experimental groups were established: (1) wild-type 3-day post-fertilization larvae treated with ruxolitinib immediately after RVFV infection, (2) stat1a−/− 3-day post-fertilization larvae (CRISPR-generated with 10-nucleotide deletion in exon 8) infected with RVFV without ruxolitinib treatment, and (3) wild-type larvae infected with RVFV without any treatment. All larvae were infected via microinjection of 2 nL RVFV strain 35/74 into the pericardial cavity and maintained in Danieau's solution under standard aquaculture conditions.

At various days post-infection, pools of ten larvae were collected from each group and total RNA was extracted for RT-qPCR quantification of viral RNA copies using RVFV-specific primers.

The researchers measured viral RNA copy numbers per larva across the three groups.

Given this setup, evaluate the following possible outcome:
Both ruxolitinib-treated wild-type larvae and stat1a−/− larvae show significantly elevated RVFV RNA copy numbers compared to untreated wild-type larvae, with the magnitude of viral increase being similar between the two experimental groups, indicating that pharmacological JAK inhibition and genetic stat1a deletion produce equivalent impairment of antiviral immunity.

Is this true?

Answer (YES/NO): YES